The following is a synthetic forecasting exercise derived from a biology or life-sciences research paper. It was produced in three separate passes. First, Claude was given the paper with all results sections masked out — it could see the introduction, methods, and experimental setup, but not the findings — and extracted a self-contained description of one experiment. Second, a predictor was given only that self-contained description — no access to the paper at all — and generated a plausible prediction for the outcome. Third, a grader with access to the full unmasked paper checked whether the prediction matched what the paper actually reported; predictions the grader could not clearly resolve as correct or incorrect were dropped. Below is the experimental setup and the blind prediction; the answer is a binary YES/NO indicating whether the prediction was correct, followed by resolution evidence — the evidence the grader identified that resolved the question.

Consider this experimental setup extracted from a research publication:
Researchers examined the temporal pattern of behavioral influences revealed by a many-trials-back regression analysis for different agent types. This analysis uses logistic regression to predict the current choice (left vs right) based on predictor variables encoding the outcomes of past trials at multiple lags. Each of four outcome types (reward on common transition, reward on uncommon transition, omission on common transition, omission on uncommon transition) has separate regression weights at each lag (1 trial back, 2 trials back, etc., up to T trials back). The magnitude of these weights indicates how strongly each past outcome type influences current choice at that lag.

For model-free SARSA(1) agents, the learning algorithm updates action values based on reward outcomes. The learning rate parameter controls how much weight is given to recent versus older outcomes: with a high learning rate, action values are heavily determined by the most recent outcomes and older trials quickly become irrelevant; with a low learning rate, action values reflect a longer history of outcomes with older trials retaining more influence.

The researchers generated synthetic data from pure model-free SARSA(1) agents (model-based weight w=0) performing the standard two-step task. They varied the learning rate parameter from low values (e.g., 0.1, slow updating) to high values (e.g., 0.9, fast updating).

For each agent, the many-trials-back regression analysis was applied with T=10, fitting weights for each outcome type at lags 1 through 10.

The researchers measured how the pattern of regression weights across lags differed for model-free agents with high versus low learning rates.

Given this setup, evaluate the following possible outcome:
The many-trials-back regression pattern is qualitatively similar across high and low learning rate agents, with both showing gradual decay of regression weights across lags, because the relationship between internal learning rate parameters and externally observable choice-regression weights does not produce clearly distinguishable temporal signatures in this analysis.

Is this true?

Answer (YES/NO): NO